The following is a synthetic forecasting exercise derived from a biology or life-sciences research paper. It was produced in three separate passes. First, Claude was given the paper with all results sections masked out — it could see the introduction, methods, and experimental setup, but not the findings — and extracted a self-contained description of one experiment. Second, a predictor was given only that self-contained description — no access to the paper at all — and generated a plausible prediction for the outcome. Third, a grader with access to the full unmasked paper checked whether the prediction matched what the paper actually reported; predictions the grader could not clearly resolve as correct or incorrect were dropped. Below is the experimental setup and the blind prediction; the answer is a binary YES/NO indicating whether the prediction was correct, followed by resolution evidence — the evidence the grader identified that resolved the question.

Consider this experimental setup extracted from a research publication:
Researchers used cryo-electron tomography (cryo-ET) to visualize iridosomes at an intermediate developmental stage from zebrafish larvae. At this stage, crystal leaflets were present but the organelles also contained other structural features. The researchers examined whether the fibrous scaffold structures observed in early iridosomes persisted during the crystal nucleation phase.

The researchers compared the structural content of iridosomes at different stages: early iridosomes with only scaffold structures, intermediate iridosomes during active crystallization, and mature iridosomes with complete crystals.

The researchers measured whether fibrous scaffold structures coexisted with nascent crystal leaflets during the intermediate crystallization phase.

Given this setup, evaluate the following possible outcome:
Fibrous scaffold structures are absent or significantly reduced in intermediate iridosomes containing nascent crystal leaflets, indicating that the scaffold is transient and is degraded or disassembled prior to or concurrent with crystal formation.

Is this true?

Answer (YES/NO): NO